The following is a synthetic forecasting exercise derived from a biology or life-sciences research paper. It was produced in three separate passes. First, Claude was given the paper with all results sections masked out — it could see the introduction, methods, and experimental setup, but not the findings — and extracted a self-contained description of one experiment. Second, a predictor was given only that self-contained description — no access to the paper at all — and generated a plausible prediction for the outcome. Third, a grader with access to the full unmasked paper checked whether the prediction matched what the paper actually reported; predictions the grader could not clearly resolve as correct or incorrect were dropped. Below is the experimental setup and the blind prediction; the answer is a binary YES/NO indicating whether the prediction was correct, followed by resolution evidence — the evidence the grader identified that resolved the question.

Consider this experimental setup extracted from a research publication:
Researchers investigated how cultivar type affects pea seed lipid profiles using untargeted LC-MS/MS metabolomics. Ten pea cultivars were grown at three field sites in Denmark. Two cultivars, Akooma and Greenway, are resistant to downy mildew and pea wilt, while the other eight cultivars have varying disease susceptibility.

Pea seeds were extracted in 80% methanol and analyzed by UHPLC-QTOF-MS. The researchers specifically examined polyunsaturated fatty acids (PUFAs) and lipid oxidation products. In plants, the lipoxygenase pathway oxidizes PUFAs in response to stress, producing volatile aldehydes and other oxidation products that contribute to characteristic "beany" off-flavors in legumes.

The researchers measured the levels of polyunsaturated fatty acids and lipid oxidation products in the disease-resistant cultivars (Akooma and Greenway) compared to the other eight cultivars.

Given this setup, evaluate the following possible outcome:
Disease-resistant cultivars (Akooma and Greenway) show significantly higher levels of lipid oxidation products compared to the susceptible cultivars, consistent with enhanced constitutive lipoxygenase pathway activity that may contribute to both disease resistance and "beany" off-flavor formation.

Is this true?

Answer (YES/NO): YES